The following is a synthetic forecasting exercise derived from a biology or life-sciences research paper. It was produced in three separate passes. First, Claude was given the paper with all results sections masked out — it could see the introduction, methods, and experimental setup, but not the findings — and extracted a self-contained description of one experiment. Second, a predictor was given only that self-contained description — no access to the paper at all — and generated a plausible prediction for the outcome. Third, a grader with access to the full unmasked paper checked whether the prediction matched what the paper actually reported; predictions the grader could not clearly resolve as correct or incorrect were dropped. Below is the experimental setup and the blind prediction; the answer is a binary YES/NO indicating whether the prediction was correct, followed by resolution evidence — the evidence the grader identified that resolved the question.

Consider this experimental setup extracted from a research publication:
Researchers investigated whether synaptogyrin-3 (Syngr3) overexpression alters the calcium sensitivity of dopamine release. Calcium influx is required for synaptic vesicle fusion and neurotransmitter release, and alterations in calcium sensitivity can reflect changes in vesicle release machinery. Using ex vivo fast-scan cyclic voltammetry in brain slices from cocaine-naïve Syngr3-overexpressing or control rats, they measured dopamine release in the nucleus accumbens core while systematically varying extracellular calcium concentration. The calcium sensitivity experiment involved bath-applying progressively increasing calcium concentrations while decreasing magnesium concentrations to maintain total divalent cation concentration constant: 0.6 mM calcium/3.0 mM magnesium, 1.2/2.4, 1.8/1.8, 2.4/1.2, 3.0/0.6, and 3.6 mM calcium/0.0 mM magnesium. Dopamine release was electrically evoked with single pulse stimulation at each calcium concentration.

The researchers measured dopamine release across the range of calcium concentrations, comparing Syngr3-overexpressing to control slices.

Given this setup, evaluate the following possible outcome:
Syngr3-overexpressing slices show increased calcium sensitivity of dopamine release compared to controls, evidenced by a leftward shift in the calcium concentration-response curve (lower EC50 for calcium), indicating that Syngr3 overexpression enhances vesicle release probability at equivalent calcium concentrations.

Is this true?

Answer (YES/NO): YES